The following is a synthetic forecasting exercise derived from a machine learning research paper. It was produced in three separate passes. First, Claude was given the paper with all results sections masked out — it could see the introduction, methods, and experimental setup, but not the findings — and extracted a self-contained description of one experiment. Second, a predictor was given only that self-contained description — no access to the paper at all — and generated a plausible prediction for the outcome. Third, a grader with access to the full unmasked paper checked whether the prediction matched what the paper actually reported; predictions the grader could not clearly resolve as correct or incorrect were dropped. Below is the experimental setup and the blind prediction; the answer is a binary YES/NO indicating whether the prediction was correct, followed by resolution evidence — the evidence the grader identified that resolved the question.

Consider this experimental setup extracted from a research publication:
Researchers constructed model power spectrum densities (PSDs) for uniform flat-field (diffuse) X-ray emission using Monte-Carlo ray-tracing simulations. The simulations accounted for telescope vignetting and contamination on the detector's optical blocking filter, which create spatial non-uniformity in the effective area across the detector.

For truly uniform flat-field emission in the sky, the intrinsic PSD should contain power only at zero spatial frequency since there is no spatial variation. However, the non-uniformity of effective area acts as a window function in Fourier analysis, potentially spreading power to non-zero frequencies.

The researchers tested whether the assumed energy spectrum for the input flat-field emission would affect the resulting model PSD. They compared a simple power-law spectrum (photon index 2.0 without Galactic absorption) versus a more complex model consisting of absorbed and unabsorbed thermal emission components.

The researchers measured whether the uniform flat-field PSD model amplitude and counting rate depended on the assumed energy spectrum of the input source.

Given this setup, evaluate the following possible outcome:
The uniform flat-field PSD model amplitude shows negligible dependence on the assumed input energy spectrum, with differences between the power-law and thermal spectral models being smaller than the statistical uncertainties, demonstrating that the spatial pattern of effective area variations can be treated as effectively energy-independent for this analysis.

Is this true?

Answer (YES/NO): YES